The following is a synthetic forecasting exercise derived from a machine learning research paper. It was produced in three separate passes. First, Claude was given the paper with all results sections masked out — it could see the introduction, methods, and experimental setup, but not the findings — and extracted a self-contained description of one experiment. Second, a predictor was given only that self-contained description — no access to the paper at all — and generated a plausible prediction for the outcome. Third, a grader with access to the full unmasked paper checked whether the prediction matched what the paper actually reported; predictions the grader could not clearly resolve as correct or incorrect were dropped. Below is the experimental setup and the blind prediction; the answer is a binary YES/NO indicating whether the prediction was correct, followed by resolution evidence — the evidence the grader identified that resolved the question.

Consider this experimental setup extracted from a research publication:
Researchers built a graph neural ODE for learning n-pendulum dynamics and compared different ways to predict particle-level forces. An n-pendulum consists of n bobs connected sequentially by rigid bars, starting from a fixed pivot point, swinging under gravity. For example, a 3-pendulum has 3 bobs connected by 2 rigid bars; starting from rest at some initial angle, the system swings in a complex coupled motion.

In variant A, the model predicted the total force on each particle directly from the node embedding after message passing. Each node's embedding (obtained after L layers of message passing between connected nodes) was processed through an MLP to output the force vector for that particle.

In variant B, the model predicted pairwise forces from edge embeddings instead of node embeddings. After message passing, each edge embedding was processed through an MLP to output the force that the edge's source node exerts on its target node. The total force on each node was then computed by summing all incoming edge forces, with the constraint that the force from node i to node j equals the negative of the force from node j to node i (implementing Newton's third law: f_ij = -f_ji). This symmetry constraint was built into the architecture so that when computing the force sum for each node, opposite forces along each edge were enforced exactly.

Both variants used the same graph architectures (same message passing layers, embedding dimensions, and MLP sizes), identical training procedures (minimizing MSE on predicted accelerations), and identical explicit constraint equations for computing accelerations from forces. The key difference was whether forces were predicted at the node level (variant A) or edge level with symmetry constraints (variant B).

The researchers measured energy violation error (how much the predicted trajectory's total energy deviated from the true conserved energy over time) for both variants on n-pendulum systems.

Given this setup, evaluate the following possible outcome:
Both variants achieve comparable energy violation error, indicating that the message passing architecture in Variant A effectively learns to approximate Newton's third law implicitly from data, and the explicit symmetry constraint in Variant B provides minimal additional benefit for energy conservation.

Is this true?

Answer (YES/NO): NO